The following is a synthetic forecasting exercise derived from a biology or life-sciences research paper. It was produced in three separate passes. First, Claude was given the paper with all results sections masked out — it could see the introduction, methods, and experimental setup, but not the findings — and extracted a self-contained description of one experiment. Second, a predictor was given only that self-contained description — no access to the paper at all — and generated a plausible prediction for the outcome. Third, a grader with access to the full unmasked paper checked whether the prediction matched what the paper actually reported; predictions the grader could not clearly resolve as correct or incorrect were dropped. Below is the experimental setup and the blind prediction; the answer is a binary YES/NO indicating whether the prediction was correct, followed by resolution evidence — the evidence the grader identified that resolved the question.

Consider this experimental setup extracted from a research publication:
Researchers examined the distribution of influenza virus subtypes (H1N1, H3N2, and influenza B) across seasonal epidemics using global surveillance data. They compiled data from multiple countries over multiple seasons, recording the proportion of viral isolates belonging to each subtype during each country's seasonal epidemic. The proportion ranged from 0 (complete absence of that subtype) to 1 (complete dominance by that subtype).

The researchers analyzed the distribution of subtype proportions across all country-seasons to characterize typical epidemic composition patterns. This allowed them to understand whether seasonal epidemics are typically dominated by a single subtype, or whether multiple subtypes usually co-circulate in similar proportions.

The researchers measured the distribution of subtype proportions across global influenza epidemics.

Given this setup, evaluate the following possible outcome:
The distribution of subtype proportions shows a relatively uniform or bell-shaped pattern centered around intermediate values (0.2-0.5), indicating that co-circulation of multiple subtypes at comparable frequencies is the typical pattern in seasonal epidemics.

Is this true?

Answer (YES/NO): NO